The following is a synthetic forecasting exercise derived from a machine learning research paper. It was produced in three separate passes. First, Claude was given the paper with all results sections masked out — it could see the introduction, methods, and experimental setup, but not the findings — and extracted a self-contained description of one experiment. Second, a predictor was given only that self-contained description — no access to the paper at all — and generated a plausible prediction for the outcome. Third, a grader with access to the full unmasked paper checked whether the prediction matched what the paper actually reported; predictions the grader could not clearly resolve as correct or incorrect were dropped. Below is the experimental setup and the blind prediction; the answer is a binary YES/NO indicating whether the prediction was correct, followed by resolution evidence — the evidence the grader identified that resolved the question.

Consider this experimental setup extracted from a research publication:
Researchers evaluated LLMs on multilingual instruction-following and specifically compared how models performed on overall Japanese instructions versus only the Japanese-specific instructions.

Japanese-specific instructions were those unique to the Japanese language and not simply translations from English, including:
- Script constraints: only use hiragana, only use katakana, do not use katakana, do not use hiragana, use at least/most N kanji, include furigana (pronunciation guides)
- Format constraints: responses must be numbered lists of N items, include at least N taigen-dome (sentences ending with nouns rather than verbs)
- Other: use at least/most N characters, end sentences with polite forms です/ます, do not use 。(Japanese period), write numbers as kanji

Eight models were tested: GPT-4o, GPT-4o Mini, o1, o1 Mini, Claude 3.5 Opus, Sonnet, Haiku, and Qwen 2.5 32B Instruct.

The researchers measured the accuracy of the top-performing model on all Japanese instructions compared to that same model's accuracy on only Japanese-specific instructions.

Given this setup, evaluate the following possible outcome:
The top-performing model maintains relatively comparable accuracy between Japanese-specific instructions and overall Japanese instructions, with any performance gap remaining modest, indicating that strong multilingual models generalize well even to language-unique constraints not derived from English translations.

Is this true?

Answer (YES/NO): NO